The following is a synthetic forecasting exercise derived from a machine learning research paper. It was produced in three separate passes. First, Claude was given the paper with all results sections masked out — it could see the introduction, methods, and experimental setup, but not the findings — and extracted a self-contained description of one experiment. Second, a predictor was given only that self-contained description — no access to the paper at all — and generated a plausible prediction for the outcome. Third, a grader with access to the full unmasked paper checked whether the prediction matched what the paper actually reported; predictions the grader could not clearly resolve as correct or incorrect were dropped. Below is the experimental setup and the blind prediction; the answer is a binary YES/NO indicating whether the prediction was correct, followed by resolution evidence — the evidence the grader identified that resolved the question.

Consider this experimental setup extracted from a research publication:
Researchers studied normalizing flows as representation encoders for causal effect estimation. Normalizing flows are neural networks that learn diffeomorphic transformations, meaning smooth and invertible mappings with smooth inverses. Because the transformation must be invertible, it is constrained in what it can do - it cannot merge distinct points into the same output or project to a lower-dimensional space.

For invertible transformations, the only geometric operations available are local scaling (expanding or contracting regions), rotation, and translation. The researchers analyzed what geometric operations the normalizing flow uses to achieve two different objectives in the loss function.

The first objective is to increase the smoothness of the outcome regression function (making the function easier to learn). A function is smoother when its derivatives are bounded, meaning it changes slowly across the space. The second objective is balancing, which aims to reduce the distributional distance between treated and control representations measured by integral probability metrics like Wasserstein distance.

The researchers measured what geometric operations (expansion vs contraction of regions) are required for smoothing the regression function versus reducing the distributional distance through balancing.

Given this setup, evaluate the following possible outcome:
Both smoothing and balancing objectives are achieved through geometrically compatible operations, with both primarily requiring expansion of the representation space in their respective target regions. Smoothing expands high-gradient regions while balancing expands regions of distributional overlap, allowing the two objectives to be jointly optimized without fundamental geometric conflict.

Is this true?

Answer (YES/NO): NO